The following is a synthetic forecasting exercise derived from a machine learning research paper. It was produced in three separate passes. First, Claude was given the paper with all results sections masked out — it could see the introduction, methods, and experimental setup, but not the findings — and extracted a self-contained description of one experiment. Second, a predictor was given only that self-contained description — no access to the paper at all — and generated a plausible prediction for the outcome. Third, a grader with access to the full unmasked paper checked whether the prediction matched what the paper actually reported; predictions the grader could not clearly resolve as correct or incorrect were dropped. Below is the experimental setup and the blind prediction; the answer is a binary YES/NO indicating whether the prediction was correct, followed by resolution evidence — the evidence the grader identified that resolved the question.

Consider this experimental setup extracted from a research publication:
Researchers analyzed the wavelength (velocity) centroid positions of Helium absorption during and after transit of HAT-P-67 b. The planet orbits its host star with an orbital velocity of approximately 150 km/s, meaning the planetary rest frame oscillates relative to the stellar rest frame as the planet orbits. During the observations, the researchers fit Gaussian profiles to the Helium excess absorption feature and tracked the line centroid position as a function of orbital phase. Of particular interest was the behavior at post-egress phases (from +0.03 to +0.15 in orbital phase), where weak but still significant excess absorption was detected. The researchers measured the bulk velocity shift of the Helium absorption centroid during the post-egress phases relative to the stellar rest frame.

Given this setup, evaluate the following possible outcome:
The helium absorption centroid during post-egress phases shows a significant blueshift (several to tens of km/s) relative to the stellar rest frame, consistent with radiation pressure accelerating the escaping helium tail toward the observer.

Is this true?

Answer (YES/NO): NO